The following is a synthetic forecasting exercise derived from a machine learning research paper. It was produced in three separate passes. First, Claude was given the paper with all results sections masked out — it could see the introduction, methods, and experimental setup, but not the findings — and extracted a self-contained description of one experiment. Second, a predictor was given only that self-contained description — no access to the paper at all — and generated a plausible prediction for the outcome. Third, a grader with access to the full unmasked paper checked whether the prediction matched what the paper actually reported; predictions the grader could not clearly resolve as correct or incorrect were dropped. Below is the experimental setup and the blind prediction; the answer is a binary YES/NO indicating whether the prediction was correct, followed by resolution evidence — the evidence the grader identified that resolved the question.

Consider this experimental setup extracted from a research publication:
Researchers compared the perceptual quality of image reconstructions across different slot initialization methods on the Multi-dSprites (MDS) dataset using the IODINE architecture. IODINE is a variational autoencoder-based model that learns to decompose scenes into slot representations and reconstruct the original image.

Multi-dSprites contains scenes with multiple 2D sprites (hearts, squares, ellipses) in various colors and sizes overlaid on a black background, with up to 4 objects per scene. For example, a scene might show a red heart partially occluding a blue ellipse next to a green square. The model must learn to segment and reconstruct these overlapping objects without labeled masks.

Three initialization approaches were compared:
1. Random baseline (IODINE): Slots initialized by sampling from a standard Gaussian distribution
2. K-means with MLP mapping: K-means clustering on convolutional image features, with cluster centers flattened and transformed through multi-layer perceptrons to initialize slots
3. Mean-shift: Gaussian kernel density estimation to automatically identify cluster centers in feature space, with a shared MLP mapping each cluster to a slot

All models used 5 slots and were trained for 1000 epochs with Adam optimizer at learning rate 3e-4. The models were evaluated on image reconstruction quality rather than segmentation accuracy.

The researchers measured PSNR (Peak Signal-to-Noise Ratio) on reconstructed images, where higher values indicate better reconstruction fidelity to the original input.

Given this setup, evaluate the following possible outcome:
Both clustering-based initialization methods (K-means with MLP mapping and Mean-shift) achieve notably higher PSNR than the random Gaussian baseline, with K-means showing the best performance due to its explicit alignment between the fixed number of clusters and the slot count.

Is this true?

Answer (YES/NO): NO